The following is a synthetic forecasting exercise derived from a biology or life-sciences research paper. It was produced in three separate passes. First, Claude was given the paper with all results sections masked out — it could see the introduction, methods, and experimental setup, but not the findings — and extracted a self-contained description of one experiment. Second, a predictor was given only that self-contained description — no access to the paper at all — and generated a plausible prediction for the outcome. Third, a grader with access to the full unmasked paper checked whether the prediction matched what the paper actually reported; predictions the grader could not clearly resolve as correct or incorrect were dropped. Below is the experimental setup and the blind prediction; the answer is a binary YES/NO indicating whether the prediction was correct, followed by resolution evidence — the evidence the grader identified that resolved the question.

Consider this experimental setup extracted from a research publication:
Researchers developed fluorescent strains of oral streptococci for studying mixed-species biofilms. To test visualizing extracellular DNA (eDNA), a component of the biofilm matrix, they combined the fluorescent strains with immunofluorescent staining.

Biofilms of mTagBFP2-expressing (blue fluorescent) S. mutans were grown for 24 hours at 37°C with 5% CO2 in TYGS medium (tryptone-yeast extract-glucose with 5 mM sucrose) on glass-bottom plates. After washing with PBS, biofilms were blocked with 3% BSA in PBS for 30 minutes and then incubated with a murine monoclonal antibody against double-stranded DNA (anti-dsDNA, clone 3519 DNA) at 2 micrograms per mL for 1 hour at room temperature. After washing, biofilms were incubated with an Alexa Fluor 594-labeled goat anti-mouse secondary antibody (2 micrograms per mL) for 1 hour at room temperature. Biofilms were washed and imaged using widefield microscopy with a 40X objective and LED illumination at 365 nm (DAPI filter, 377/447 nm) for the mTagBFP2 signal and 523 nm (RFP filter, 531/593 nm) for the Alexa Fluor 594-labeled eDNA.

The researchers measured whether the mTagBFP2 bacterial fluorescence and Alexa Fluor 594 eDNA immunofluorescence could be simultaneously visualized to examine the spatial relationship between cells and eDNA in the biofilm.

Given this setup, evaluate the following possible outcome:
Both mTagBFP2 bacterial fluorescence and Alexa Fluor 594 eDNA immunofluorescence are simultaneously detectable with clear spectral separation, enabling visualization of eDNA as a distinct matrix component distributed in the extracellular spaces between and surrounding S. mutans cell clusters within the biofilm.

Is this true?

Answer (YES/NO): NO